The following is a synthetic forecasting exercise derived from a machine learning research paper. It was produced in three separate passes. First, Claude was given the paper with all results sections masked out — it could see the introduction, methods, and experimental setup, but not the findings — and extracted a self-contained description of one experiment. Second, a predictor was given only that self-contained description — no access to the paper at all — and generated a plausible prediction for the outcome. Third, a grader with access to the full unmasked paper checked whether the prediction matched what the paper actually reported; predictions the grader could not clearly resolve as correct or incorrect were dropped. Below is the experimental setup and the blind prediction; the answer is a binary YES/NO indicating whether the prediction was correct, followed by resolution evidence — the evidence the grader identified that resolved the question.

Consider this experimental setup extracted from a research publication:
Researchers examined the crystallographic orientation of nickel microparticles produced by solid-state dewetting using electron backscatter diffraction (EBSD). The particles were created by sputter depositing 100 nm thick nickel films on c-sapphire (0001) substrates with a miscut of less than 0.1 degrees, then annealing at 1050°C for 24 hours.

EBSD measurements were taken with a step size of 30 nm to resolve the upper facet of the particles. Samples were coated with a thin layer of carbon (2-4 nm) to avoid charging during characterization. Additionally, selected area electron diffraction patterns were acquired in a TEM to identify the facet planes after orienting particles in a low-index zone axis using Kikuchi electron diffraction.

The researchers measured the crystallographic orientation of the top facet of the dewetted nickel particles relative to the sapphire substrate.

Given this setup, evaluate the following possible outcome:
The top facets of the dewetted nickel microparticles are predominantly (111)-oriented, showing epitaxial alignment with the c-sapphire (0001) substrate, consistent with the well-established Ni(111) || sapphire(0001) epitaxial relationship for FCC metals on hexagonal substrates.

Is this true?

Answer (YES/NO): YES